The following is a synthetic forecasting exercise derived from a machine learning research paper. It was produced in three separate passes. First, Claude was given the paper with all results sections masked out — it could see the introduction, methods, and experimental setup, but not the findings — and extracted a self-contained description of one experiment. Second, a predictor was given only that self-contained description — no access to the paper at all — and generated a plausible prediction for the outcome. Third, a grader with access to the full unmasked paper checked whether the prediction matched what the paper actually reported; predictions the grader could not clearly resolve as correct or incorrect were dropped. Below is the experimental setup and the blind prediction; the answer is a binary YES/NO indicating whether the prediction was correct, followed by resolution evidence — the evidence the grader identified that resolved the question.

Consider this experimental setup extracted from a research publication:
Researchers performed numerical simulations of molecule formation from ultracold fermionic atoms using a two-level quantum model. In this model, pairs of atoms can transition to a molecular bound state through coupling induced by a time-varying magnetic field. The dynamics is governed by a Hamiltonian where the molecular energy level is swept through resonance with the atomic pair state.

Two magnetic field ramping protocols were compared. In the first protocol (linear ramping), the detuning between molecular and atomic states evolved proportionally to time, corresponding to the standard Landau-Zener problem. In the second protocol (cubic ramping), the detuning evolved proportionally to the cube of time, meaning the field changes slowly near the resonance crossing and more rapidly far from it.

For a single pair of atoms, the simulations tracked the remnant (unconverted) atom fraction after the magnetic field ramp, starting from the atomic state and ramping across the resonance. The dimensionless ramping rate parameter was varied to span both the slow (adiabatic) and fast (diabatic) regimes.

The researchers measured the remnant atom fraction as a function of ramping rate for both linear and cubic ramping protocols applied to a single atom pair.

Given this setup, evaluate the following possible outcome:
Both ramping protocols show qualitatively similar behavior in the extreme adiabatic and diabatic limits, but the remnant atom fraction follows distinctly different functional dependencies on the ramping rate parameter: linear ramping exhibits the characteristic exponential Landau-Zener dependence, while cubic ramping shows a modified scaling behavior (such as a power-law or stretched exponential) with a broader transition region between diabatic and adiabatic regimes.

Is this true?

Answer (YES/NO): NO